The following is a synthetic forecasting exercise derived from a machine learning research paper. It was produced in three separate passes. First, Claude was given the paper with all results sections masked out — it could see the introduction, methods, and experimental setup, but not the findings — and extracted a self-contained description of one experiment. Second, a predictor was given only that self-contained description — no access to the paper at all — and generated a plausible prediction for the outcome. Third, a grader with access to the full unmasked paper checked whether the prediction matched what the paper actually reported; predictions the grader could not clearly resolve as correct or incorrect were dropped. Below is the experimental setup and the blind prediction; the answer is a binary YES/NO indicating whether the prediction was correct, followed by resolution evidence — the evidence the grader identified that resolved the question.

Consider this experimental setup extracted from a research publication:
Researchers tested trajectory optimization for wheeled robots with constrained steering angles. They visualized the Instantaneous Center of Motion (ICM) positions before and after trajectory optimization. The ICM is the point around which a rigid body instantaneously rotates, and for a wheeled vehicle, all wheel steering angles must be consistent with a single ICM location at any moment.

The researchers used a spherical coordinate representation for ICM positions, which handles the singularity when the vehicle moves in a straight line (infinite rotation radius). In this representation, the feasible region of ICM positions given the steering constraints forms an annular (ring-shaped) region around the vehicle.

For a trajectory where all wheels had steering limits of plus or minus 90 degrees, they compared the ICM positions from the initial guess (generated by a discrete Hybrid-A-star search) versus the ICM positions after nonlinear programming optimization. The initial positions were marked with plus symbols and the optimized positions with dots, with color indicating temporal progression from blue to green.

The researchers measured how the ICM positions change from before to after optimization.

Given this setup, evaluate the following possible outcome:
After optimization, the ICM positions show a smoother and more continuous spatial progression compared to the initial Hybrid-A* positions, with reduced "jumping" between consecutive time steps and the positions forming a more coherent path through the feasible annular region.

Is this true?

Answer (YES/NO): YES